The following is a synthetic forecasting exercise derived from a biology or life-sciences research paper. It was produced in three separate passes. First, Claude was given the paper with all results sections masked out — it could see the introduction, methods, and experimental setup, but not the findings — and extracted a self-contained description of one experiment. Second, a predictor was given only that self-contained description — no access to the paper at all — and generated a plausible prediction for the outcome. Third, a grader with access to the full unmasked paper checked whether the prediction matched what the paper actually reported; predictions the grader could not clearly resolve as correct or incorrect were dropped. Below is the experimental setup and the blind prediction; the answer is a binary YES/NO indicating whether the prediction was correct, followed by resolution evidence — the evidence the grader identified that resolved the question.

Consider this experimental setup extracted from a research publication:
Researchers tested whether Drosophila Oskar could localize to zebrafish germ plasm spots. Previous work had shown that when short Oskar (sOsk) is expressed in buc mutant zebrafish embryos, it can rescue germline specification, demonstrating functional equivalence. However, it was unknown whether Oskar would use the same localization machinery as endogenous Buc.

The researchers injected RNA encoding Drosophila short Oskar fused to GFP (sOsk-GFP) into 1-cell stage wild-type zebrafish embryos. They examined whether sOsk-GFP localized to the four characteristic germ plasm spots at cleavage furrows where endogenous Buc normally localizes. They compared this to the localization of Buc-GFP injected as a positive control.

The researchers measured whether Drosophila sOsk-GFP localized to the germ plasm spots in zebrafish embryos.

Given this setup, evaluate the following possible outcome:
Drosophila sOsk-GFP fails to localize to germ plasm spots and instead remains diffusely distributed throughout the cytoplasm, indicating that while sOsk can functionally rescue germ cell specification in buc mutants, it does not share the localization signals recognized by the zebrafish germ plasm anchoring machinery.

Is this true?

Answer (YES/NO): NO